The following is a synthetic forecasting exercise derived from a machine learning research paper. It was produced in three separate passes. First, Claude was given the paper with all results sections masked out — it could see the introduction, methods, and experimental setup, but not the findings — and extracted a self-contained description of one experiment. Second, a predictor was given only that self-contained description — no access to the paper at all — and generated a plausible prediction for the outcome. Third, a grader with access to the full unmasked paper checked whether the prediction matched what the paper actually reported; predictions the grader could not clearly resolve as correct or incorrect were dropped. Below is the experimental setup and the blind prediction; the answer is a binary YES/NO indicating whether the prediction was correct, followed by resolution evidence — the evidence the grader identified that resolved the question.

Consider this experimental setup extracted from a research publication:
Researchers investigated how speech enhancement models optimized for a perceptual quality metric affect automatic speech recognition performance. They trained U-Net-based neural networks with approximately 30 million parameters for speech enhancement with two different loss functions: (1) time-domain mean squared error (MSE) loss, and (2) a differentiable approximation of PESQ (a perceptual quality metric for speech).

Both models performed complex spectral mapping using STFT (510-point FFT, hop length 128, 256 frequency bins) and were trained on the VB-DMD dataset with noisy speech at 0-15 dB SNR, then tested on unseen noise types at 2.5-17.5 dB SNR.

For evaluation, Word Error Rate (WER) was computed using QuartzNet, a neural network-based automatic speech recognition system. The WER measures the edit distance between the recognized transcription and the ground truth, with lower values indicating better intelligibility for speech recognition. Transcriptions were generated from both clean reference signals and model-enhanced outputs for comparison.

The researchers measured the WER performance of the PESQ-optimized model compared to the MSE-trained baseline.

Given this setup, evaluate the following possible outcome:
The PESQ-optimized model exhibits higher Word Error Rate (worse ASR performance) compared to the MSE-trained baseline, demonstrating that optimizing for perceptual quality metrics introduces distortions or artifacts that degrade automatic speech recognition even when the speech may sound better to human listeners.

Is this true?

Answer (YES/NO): YES